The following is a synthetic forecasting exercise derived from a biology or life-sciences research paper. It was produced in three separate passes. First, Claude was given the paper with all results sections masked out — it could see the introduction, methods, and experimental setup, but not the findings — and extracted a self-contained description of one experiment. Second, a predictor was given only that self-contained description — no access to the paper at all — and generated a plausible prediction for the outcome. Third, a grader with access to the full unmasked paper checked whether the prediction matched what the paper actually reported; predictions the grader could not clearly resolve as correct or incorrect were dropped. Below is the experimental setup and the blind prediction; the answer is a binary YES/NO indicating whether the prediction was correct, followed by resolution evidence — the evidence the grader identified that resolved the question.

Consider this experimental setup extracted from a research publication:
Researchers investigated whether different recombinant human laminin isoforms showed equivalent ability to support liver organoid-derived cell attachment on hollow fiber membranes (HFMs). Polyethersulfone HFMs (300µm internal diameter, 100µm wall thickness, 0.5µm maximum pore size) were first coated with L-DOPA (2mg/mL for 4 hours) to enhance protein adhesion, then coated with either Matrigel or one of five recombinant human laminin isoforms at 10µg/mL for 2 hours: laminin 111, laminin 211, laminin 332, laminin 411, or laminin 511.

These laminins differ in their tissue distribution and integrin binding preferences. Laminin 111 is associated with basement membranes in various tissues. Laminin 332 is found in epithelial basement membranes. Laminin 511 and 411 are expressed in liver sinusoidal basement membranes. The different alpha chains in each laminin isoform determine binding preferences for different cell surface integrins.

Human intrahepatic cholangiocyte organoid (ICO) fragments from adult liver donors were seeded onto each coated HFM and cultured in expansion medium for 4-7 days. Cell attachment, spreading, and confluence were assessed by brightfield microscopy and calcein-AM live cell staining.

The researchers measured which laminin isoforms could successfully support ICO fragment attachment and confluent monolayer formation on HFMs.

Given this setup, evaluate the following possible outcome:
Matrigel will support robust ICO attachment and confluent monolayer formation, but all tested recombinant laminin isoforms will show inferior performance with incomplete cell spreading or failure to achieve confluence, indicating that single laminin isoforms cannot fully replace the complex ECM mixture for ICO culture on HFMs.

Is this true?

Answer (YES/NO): NO